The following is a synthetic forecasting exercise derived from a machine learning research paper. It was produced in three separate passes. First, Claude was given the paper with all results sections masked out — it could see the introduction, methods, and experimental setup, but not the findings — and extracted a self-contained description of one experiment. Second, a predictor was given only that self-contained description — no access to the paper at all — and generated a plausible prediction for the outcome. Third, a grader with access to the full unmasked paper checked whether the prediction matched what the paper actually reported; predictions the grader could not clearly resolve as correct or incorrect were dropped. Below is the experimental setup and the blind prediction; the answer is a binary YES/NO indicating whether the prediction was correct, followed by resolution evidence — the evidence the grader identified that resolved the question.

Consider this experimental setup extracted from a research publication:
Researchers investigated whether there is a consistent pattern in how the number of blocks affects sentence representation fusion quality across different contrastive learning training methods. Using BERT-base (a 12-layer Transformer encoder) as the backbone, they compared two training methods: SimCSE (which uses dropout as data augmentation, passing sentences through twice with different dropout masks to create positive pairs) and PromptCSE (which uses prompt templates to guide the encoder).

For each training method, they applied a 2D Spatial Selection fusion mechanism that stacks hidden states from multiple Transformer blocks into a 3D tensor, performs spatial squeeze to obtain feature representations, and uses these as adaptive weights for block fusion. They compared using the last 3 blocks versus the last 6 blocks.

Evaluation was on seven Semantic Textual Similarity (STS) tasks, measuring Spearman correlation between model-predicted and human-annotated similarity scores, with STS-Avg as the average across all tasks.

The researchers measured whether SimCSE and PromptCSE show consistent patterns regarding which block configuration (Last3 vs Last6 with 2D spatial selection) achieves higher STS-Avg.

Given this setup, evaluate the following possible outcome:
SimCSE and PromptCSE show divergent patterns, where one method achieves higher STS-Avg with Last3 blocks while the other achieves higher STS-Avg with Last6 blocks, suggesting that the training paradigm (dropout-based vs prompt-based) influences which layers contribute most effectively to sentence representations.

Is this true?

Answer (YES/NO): NO